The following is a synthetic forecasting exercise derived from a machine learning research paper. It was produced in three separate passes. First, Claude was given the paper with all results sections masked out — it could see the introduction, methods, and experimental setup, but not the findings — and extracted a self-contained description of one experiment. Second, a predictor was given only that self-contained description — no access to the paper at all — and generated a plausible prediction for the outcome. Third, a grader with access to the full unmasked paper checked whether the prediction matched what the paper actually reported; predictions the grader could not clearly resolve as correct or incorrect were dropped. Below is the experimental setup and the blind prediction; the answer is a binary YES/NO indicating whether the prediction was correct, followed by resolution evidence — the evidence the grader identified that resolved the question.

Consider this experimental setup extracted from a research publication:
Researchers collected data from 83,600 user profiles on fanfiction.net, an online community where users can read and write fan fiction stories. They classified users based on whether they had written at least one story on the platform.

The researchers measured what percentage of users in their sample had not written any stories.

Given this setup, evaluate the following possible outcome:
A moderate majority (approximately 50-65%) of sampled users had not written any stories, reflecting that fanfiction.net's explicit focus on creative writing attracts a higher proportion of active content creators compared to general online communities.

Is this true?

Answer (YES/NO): NO